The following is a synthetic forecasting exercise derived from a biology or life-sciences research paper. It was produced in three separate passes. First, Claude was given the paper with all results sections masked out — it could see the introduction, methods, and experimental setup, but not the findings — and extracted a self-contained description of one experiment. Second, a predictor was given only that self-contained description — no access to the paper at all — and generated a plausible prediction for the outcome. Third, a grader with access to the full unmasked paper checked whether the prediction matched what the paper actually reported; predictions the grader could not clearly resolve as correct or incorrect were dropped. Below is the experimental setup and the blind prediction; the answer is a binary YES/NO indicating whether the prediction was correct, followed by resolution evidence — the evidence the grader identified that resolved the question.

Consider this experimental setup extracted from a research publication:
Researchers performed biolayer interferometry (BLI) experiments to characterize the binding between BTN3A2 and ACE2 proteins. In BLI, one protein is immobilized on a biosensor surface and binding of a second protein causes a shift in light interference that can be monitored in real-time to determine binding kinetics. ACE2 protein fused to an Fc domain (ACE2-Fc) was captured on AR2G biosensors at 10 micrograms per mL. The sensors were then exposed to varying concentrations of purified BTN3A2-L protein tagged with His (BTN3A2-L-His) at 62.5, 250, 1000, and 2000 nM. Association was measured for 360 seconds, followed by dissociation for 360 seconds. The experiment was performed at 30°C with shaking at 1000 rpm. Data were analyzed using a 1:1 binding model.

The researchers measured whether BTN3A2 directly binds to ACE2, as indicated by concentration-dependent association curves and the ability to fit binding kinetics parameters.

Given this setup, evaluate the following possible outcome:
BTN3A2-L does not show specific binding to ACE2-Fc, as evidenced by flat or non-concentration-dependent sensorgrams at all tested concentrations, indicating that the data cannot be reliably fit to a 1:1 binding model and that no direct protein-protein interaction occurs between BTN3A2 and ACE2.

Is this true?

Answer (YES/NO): NO